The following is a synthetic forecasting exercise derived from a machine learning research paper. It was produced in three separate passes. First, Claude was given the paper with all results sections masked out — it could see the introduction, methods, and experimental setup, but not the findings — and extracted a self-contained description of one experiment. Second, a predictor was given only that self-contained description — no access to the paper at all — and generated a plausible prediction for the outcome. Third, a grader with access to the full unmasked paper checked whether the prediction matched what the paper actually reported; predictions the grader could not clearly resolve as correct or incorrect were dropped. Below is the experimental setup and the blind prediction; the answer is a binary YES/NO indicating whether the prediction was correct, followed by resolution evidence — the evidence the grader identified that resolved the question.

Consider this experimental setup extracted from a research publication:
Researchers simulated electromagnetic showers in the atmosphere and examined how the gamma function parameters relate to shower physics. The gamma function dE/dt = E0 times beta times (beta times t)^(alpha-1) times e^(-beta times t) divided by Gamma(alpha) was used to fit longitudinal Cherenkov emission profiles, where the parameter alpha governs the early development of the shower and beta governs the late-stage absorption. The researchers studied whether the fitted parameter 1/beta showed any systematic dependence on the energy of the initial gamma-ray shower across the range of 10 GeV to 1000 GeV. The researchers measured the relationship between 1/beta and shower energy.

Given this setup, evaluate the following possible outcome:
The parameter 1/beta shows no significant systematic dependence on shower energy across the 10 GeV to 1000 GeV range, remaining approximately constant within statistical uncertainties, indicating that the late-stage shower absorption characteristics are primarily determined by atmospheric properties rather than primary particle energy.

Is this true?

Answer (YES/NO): YES